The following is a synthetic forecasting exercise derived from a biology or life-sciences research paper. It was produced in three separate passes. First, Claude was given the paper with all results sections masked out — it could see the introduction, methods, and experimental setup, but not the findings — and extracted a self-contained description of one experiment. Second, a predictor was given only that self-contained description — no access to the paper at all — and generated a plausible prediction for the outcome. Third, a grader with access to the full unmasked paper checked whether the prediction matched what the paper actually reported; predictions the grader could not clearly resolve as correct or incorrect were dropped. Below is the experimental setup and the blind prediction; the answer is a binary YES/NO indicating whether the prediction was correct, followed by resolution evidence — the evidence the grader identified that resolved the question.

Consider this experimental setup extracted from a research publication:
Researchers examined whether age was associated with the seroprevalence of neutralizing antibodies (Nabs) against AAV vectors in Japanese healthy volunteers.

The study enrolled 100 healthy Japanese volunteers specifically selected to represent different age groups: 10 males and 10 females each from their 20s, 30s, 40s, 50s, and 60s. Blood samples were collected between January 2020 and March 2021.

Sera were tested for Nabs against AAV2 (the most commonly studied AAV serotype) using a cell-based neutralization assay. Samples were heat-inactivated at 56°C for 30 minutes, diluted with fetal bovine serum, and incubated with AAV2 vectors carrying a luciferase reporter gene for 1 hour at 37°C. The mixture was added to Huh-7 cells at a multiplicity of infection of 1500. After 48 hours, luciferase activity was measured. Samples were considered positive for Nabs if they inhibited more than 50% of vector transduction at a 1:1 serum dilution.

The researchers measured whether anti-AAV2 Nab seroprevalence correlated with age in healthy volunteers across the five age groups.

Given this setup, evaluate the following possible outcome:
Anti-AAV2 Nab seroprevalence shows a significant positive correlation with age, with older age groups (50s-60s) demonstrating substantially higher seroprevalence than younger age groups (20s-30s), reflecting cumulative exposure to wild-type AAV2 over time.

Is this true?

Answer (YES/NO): NO